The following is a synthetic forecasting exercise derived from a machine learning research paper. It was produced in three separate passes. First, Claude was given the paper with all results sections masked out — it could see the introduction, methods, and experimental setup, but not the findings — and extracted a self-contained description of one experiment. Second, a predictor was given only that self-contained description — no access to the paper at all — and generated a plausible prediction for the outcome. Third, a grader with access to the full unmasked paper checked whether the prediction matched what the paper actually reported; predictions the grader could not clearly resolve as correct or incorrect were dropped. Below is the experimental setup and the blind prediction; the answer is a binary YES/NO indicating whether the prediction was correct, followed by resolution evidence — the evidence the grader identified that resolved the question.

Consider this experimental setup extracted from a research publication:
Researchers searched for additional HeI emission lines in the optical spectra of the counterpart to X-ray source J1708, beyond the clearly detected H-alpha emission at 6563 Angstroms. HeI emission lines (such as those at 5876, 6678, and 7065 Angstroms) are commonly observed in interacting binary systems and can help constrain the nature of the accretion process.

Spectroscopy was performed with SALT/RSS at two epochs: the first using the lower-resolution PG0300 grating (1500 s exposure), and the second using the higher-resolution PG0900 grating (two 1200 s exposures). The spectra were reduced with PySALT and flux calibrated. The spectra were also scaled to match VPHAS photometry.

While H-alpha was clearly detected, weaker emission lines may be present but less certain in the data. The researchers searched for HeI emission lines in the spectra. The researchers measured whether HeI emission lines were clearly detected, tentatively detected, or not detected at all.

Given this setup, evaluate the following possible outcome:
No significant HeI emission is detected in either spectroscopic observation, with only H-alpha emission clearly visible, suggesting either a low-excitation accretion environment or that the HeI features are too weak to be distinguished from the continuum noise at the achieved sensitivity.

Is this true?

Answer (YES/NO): NO